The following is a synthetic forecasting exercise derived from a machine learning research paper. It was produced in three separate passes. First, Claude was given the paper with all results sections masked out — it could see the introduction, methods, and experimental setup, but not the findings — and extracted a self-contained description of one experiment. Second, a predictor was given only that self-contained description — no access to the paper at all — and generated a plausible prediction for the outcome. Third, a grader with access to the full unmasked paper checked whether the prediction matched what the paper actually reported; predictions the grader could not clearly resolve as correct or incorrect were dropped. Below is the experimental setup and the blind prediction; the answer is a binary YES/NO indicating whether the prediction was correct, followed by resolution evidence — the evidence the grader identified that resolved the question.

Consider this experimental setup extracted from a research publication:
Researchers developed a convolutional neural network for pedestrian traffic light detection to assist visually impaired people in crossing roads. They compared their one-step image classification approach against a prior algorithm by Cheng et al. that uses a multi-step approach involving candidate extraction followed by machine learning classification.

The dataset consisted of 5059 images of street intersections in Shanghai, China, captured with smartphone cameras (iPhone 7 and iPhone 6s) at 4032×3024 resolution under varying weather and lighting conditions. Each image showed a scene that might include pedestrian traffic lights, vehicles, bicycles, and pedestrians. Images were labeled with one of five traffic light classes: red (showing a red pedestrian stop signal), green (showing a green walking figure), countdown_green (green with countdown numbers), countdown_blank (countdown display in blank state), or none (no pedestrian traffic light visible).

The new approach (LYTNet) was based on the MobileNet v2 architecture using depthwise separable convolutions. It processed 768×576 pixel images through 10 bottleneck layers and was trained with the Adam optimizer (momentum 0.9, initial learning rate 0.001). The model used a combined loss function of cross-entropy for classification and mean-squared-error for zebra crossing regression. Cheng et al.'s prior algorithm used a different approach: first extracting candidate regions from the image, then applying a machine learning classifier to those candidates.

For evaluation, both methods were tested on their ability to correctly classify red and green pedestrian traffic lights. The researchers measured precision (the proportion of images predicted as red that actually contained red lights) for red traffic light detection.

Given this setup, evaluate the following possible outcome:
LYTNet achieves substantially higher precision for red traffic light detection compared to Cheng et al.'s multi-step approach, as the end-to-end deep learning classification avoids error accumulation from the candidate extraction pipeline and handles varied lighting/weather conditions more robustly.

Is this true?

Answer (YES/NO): NO